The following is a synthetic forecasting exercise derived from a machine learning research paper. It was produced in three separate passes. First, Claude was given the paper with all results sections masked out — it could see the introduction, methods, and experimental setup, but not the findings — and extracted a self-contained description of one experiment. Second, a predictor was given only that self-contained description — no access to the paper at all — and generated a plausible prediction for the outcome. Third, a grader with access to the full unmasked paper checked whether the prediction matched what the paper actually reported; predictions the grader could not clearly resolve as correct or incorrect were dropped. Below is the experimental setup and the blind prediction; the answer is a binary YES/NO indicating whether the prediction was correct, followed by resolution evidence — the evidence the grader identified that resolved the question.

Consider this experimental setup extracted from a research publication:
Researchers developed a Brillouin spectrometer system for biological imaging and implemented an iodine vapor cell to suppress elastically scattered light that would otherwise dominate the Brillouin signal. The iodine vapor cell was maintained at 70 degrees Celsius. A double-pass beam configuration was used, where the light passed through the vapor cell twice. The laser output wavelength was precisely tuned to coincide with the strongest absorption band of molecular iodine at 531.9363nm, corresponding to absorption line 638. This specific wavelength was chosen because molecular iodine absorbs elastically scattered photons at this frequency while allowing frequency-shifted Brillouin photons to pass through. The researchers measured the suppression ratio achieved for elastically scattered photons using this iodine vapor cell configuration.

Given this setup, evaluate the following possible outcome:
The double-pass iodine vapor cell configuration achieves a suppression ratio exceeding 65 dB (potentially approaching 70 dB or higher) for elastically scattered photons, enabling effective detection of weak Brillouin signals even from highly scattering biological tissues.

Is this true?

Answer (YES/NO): NO